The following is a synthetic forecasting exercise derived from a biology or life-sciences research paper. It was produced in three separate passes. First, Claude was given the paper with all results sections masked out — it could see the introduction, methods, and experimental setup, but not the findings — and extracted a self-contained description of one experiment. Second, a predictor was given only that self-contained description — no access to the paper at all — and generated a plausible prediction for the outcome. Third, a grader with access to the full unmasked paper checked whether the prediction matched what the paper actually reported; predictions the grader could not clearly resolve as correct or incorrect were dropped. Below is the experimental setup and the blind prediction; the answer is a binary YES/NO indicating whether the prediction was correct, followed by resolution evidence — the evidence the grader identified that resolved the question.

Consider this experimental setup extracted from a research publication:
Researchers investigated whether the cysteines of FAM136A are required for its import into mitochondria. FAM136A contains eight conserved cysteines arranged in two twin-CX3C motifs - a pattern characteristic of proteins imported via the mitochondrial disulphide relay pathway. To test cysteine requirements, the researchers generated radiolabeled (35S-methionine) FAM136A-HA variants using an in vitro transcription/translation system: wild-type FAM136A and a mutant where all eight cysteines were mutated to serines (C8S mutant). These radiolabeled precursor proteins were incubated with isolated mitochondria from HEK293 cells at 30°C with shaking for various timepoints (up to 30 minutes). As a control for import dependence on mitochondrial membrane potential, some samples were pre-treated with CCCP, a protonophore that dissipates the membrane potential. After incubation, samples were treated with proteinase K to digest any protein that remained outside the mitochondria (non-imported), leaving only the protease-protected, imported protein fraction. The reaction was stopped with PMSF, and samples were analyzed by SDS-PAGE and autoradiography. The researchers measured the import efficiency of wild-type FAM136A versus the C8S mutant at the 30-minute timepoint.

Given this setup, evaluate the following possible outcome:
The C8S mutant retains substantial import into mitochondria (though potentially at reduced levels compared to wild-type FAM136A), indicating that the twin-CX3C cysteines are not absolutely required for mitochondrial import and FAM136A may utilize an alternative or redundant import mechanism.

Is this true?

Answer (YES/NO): NO